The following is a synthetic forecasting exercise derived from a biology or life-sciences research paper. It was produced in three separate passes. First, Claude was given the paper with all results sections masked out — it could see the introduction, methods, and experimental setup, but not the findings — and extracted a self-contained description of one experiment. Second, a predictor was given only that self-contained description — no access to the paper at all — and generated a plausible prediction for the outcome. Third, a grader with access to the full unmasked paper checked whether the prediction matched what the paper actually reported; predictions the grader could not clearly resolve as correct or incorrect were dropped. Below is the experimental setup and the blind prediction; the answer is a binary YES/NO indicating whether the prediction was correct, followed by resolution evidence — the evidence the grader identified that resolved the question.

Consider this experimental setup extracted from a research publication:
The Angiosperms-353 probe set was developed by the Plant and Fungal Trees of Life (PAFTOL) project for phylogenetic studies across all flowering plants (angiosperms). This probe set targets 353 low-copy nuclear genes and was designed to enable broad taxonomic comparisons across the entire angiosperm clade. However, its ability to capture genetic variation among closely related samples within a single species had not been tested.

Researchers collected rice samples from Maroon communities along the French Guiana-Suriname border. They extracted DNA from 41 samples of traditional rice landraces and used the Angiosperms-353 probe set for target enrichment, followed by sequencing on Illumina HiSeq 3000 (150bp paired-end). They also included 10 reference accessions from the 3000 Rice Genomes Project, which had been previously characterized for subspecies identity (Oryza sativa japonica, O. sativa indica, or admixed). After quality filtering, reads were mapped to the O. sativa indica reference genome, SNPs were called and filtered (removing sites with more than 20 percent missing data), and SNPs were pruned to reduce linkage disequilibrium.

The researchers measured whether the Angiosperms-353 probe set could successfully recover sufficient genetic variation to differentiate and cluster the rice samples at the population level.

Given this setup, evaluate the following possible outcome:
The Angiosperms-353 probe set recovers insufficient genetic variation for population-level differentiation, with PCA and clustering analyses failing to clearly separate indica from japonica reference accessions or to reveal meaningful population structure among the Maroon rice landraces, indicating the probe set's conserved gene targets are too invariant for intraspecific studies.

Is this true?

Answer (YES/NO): NO